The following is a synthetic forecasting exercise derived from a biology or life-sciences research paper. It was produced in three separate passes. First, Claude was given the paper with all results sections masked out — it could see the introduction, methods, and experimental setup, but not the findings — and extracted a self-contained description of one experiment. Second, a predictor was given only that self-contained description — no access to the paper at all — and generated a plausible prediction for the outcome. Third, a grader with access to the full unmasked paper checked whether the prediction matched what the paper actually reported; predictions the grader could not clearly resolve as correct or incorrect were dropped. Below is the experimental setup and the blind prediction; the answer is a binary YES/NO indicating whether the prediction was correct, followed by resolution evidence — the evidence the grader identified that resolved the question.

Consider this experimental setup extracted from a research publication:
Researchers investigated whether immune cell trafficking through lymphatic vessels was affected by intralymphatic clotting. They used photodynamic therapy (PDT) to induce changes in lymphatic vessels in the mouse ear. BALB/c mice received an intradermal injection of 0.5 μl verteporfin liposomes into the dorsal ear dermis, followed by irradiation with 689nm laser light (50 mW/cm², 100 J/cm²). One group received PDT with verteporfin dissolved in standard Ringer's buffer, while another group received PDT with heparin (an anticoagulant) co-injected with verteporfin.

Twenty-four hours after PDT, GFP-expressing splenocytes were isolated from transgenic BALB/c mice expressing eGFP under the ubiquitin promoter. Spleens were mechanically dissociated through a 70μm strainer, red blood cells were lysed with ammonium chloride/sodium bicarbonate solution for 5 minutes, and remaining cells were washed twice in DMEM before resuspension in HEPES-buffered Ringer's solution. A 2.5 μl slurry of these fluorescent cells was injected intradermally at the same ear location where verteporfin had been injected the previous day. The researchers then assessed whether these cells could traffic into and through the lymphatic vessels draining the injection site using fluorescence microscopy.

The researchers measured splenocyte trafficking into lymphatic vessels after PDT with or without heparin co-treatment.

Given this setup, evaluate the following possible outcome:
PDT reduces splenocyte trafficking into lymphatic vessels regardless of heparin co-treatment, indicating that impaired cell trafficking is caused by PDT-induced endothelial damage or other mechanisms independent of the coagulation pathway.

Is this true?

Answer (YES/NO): NO